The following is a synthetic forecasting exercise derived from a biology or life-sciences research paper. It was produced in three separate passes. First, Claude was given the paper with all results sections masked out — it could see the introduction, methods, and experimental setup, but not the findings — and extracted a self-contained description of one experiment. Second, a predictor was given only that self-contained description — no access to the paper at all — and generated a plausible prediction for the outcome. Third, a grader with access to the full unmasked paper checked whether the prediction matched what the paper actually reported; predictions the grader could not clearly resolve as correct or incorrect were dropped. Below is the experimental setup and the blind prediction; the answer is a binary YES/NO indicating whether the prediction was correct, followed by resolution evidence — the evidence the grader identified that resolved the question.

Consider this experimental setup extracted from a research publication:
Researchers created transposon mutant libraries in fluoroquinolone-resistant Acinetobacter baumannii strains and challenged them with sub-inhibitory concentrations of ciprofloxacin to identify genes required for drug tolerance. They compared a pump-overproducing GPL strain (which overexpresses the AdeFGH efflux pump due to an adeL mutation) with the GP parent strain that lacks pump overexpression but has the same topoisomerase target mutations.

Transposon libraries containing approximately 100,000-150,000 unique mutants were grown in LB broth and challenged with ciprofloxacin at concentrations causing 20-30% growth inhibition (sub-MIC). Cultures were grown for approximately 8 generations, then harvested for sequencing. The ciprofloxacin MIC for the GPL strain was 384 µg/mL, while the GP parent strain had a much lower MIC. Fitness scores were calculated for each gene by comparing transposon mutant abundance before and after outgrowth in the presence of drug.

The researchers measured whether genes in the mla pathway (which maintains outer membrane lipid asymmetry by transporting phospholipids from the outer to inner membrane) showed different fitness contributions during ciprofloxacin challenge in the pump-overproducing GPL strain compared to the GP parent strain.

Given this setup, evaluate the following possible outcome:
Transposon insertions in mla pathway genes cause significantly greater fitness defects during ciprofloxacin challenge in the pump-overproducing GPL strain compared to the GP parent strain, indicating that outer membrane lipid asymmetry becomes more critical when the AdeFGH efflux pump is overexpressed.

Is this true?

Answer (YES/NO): NO